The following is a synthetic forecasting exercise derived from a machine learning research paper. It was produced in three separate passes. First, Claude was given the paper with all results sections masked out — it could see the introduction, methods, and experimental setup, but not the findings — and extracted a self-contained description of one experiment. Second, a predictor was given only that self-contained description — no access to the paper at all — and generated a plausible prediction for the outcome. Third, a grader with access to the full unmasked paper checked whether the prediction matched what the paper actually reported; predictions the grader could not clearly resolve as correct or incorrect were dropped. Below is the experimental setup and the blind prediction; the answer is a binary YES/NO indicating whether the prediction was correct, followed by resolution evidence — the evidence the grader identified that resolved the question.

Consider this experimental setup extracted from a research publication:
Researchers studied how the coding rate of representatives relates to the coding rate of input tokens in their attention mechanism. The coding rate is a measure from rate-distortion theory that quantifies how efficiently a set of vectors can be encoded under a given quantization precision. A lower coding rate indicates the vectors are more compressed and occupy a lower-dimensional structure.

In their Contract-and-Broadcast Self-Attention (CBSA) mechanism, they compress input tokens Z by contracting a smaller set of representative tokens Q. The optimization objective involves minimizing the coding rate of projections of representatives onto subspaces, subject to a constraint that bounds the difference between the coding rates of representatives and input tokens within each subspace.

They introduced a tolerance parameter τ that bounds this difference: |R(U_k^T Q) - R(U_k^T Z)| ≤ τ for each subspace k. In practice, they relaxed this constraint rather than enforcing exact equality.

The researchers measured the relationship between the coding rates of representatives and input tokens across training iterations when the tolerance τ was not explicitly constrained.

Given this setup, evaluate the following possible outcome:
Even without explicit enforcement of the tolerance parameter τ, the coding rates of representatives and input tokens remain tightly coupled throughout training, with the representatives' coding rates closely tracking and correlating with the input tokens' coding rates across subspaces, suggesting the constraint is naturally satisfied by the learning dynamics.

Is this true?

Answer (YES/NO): NO